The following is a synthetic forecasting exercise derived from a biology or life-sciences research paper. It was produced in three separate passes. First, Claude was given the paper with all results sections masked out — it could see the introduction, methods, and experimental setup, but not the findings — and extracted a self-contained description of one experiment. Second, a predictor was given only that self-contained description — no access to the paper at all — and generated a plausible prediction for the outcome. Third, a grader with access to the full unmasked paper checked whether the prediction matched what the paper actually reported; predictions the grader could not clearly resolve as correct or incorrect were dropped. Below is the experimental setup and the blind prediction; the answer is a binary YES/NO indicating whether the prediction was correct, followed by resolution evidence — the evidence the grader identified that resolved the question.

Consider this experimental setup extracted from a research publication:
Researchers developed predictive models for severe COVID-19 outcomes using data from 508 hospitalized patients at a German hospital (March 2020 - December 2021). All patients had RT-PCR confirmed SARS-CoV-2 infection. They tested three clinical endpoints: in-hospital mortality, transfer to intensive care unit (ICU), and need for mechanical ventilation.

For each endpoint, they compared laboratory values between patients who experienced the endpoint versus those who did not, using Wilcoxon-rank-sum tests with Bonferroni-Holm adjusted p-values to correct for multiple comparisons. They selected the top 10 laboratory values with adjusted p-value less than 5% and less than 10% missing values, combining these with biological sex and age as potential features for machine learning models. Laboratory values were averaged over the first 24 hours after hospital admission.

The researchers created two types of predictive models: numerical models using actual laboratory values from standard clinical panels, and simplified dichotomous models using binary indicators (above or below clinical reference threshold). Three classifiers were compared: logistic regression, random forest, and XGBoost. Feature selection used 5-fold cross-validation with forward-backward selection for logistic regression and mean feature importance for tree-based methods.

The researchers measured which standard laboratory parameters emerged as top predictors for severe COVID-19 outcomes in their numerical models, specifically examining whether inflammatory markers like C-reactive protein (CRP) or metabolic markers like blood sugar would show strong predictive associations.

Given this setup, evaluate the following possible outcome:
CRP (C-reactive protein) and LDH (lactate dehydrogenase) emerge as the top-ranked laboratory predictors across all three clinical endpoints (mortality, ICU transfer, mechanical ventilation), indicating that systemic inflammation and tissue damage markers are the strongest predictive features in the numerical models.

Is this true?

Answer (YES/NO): NO